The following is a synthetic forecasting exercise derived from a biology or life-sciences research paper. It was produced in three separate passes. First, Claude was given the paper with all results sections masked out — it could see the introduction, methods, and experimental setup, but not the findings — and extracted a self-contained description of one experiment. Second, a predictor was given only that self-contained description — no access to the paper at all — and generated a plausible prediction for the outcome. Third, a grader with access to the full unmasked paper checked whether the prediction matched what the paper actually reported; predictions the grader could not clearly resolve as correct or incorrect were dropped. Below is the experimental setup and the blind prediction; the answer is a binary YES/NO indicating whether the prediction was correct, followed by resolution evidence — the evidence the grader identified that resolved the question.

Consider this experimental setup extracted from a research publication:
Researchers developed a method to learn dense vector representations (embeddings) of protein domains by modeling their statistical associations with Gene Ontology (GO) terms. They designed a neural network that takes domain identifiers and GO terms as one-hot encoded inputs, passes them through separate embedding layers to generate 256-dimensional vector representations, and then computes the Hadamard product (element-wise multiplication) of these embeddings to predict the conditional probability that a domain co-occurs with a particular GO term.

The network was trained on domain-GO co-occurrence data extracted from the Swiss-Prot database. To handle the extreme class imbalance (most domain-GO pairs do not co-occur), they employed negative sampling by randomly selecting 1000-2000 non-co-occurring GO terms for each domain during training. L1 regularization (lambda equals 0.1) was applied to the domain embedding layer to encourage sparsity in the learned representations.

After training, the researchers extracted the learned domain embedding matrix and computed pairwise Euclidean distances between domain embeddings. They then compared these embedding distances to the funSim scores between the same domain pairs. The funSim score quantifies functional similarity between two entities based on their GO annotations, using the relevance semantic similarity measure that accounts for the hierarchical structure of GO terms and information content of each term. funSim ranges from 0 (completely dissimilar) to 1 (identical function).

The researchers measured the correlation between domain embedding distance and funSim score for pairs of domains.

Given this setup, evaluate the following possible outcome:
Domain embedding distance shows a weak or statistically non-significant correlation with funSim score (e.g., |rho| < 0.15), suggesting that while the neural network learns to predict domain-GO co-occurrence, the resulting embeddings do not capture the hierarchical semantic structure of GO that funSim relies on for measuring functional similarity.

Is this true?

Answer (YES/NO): NO